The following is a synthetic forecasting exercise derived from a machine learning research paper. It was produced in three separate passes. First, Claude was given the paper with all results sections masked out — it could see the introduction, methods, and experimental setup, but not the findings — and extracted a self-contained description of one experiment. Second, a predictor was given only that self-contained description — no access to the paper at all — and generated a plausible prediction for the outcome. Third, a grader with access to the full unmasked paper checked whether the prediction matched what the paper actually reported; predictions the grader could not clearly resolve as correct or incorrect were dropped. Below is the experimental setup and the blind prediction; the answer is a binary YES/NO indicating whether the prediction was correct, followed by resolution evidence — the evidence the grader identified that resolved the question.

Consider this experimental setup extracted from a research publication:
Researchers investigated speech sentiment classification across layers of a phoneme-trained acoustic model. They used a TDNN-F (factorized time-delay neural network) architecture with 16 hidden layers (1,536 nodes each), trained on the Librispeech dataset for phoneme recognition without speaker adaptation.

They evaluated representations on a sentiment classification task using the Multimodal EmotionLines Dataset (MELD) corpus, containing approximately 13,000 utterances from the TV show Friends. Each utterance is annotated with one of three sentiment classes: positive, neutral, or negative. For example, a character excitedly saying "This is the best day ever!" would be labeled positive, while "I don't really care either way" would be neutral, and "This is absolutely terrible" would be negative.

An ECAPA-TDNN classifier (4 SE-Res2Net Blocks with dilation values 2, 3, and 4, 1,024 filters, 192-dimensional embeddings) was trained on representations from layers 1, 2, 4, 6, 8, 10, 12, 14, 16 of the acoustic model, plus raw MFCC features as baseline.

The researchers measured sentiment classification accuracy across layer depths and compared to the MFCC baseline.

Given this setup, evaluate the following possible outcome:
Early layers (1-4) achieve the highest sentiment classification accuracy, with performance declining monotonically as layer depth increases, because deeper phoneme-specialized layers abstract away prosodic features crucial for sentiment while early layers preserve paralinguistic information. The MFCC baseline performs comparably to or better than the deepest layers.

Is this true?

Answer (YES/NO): NO